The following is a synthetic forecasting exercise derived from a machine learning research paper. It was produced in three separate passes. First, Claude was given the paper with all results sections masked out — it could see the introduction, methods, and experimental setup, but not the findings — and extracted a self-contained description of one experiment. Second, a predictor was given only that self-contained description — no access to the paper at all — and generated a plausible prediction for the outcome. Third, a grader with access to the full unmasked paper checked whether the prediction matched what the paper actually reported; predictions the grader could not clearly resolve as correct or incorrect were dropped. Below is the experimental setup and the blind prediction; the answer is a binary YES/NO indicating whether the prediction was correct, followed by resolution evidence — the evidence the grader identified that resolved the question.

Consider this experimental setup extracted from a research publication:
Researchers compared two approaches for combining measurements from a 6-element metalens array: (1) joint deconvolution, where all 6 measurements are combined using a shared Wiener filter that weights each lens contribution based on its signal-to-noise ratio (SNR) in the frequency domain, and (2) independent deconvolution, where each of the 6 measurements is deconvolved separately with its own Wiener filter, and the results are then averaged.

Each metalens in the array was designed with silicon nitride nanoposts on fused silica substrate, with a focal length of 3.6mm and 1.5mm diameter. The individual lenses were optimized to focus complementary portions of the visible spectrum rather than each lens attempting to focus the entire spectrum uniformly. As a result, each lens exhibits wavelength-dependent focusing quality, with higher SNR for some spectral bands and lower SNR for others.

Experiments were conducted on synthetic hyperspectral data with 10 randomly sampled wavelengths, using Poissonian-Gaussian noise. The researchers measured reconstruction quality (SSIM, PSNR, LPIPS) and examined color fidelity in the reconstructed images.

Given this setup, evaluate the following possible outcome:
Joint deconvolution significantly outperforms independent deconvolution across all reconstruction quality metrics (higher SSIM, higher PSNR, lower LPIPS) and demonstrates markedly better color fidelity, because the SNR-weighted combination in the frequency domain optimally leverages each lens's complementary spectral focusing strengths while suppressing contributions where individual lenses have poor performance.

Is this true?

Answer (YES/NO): YES